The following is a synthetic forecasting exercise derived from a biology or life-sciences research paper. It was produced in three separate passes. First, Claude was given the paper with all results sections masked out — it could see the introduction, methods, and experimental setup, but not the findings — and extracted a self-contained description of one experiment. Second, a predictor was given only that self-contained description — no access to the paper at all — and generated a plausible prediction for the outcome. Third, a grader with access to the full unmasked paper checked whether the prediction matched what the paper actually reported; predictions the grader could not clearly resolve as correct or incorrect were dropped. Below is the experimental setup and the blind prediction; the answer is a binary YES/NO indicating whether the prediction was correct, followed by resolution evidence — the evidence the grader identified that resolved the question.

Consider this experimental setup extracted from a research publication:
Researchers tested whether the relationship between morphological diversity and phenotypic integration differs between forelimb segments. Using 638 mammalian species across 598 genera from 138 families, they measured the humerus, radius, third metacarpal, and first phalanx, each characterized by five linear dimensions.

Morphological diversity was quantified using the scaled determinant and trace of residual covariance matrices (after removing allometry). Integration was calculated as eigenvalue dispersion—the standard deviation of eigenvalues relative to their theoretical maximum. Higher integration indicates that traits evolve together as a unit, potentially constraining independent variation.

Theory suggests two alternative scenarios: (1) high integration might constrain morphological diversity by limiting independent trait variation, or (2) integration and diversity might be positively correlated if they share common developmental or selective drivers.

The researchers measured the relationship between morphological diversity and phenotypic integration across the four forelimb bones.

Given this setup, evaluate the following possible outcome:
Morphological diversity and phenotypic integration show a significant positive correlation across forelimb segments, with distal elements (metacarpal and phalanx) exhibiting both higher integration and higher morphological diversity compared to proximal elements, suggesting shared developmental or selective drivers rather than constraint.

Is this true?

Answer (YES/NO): NO